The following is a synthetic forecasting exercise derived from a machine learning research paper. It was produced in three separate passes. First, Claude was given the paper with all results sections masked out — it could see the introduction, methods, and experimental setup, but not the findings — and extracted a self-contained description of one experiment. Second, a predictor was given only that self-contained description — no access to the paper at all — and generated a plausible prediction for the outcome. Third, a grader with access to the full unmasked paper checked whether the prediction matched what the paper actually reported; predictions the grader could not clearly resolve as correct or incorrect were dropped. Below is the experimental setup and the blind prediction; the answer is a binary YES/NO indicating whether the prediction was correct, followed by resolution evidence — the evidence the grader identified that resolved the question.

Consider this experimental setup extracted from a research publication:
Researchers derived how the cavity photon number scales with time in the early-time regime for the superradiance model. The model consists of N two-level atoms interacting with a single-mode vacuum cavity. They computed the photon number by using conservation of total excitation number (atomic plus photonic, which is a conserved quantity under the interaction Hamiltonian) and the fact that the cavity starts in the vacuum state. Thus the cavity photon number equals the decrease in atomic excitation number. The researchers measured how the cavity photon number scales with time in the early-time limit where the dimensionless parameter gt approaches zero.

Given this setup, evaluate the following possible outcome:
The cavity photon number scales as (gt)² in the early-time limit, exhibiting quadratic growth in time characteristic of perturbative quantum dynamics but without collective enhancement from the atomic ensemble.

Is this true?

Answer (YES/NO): NO